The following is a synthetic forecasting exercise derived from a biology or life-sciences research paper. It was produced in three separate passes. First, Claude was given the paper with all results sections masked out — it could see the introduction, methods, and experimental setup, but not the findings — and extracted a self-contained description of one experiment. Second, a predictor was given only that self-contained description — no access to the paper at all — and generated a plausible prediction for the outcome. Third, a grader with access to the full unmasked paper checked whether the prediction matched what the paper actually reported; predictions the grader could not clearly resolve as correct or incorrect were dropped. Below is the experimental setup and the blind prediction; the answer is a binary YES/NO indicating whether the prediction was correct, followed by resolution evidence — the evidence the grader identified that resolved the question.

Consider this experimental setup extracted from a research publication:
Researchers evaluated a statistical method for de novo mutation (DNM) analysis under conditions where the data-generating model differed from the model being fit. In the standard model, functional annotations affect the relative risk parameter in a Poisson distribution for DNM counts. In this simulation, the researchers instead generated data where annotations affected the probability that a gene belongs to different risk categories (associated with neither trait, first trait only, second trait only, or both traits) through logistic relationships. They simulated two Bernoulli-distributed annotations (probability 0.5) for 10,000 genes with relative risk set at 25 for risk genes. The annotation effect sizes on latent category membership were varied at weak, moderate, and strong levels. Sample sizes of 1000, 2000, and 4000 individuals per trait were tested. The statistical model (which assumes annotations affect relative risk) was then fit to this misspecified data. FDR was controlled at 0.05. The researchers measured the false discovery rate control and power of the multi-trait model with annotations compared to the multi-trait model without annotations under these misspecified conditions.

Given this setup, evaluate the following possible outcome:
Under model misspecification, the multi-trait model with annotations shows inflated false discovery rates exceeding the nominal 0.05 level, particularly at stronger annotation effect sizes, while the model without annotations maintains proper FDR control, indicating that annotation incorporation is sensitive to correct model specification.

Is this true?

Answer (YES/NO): NO